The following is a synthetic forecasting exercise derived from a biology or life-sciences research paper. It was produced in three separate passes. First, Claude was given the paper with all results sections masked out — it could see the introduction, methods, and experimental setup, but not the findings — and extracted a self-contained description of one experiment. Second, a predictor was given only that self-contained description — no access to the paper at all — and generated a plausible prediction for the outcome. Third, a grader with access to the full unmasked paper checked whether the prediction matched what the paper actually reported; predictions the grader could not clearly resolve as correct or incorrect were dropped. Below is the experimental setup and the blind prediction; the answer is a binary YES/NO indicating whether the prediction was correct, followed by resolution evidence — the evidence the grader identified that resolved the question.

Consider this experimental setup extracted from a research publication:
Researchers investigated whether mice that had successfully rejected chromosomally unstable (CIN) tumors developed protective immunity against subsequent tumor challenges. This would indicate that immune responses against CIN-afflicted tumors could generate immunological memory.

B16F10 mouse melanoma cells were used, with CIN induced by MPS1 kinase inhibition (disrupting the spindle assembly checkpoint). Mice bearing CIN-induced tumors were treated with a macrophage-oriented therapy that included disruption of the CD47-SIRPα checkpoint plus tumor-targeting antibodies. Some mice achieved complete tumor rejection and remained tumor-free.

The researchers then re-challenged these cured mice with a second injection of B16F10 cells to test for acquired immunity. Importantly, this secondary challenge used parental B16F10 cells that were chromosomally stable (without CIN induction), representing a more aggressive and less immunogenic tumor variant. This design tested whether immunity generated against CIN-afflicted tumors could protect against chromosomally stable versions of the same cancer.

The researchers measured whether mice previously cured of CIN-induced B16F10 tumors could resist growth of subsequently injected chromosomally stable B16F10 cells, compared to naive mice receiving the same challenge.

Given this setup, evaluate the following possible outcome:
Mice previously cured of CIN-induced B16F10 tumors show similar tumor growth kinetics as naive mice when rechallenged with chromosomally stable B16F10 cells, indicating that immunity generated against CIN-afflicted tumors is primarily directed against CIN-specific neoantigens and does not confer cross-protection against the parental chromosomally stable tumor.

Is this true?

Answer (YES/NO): NO